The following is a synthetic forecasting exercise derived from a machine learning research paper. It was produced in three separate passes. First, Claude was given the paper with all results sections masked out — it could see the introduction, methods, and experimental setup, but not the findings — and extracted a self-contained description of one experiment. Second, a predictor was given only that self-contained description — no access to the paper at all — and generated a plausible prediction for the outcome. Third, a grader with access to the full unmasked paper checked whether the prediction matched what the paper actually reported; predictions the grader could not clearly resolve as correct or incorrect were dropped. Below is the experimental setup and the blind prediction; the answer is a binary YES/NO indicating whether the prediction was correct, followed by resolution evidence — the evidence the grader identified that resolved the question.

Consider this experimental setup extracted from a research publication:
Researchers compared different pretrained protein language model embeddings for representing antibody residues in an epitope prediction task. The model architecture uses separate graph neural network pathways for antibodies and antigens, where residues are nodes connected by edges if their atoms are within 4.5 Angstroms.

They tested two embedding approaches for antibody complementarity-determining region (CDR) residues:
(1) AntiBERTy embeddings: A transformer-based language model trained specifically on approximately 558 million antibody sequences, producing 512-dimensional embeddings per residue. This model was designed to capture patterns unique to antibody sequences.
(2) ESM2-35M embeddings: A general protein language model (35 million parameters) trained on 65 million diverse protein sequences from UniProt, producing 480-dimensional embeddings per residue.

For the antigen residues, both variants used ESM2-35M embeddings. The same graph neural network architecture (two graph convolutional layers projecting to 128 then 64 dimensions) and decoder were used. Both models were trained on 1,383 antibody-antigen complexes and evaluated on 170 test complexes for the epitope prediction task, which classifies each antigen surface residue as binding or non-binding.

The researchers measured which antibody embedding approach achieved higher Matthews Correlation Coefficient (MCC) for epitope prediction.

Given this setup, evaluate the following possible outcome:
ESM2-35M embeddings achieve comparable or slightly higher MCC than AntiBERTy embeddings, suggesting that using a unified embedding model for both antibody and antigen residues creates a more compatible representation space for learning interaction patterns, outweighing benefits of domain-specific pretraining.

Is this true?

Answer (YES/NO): NO